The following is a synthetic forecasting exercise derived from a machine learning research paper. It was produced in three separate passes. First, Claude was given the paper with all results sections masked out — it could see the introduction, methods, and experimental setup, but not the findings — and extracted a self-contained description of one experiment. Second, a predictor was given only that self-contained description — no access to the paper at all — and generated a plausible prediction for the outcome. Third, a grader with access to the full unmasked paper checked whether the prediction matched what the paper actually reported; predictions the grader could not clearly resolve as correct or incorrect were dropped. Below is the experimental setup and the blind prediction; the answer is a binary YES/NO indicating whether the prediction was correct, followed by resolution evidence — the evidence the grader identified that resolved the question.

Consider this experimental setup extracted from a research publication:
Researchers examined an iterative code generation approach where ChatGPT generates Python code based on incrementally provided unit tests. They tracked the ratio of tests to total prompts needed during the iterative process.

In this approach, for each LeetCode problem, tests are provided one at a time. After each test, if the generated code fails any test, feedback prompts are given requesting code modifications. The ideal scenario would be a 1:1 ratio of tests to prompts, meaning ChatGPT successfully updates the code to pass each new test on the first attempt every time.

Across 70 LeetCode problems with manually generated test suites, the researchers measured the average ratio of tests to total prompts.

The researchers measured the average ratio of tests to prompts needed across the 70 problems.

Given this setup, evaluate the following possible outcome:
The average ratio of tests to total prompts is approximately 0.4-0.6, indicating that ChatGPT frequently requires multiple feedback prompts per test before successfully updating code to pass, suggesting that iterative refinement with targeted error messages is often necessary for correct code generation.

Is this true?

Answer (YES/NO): NO